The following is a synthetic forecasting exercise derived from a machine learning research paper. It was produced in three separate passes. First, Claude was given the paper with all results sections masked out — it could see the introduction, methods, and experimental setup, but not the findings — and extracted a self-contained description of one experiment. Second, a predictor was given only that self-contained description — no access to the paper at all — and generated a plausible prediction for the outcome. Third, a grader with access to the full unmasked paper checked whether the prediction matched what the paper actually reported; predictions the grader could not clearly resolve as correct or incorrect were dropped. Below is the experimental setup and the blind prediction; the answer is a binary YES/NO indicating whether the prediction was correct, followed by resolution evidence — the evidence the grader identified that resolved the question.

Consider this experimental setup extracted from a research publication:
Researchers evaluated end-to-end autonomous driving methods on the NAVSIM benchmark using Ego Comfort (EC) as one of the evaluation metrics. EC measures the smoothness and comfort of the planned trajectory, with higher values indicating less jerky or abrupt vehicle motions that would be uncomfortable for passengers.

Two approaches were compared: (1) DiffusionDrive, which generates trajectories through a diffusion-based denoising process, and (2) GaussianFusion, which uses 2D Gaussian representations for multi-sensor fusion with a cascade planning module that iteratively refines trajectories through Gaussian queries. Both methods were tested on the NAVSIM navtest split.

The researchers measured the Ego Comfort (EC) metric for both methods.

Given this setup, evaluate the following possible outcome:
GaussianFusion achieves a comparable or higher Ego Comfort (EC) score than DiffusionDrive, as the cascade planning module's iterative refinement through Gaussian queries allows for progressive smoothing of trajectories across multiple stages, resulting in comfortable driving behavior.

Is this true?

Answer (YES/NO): YES